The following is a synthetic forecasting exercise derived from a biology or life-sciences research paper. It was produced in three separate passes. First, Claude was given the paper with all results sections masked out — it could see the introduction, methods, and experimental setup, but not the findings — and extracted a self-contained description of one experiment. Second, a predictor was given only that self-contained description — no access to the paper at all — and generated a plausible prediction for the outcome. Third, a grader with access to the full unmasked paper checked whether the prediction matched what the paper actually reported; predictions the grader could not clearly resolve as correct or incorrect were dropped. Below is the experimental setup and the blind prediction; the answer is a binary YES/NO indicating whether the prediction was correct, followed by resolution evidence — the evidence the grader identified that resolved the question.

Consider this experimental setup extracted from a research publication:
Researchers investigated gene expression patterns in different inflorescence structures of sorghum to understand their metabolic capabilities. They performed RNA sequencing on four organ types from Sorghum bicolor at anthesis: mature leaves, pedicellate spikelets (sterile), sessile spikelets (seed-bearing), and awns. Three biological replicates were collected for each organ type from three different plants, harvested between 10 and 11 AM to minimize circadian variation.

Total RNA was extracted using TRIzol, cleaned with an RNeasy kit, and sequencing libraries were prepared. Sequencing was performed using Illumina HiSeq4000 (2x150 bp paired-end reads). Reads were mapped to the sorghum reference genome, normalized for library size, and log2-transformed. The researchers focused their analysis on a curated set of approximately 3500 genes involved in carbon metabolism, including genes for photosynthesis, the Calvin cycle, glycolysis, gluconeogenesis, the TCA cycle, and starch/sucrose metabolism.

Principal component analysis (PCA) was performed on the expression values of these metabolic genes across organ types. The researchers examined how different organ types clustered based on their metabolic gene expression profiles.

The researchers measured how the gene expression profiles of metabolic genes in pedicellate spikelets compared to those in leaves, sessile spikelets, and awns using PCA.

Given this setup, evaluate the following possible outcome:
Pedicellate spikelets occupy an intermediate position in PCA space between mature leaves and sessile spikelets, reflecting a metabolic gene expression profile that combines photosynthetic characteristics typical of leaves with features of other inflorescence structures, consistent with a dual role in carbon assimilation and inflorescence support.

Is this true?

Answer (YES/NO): NO